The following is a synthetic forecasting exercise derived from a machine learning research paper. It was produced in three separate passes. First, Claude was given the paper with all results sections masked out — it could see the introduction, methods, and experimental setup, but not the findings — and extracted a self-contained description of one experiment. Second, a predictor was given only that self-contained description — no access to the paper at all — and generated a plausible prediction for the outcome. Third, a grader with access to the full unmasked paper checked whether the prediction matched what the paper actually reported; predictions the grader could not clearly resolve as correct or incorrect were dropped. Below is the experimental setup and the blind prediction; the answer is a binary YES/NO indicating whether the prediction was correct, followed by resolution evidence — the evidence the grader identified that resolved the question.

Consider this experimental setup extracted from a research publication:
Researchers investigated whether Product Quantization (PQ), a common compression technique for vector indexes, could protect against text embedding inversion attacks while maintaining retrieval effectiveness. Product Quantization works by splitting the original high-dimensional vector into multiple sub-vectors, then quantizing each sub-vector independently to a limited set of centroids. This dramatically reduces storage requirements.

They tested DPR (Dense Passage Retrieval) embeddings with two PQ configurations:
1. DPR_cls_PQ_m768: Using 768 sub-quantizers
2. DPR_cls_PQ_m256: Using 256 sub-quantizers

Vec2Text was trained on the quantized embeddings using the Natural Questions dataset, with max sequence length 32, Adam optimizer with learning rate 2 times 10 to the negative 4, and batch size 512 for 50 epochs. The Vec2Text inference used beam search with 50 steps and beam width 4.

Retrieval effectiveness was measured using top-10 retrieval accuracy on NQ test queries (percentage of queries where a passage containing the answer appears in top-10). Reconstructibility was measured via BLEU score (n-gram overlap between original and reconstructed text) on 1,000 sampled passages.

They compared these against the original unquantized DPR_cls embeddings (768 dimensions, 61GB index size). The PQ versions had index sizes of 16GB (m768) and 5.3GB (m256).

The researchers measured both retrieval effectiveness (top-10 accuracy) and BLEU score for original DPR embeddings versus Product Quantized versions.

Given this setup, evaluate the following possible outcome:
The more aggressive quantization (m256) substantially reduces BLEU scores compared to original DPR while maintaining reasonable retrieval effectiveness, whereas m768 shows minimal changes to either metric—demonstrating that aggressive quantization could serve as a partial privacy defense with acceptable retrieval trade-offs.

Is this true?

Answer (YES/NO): NO